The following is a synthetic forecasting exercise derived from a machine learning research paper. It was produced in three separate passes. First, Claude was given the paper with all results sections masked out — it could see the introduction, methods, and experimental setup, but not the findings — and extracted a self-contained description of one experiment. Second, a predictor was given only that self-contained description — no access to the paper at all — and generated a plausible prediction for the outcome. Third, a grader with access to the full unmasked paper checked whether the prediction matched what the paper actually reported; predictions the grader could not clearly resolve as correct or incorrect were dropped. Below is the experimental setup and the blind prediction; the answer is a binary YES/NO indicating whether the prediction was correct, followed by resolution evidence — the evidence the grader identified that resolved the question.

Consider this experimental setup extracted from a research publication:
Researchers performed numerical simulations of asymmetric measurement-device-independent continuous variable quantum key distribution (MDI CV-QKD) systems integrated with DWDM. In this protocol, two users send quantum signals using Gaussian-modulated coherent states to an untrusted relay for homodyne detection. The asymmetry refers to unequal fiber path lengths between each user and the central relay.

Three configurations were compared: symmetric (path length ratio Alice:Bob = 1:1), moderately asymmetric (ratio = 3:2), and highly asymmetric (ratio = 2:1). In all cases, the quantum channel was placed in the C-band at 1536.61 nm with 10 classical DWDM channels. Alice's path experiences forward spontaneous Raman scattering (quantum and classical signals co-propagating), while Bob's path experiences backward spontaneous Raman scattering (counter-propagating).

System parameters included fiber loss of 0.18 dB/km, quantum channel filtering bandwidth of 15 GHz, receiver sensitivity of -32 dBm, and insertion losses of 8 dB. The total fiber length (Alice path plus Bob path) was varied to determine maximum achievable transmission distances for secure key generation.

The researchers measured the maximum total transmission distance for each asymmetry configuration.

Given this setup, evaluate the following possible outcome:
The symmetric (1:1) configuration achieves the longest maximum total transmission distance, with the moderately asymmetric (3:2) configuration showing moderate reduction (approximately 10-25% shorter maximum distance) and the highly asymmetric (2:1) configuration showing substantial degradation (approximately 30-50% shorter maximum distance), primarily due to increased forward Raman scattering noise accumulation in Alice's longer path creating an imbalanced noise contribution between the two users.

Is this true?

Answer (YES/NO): NO